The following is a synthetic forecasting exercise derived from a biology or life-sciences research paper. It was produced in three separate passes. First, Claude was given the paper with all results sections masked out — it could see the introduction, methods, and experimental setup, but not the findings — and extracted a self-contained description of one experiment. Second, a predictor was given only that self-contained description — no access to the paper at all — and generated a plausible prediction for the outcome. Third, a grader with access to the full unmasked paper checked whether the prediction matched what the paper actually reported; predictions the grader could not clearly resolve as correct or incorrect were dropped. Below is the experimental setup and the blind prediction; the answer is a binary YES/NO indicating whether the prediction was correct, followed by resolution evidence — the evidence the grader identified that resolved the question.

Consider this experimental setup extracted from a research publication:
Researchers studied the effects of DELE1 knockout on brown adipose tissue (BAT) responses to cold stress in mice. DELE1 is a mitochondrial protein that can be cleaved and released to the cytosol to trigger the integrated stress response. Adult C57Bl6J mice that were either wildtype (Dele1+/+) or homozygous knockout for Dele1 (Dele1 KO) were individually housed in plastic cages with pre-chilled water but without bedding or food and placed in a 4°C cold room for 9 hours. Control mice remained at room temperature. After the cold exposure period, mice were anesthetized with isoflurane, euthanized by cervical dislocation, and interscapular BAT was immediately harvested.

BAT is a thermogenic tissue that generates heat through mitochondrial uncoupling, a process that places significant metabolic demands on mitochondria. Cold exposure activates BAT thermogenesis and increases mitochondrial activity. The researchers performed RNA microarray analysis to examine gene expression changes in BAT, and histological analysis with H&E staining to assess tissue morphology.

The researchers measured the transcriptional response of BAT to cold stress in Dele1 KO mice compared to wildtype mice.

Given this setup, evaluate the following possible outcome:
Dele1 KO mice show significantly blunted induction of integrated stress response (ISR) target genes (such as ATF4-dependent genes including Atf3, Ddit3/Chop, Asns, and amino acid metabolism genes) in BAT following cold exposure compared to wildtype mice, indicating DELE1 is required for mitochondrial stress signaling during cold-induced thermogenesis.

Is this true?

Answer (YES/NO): YES